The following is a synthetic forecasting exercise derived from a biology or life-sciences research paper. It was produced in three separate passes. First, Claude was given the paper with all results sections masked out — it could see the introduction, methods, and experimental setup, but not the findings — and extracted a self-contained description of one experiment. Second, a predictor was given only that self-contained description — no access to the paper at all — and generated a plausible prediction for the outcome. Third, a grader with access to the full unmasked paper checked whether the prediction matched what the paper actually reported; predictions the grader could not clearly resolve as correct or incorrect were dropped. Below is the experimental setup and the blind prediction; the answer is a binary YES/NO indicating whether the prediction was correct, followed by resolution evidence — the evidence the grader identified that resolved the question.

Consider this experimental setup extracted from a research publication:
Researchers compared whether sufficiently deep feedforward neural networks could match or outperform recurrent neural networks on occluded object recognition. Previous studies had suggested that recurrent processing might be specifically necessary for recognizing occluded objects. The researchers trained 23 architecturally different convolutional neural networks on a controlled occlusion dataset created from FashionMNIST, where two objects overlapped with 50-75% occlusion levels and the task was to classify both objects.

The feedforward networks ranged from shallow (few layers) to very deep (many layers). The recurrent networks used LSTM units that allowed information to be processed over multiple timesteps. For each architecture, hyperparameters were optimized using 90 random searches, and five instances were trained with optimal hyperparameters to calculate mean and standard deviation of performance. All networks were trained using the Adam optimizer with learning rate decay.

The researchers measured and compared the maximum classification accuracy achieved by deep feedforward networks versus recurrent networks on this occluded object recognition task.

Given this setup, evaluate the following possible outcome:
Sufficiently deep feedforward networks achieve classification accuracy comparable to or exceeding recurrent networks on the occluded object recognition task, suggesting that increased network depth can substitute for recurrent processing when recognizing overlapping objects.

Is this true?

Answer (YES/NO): YES